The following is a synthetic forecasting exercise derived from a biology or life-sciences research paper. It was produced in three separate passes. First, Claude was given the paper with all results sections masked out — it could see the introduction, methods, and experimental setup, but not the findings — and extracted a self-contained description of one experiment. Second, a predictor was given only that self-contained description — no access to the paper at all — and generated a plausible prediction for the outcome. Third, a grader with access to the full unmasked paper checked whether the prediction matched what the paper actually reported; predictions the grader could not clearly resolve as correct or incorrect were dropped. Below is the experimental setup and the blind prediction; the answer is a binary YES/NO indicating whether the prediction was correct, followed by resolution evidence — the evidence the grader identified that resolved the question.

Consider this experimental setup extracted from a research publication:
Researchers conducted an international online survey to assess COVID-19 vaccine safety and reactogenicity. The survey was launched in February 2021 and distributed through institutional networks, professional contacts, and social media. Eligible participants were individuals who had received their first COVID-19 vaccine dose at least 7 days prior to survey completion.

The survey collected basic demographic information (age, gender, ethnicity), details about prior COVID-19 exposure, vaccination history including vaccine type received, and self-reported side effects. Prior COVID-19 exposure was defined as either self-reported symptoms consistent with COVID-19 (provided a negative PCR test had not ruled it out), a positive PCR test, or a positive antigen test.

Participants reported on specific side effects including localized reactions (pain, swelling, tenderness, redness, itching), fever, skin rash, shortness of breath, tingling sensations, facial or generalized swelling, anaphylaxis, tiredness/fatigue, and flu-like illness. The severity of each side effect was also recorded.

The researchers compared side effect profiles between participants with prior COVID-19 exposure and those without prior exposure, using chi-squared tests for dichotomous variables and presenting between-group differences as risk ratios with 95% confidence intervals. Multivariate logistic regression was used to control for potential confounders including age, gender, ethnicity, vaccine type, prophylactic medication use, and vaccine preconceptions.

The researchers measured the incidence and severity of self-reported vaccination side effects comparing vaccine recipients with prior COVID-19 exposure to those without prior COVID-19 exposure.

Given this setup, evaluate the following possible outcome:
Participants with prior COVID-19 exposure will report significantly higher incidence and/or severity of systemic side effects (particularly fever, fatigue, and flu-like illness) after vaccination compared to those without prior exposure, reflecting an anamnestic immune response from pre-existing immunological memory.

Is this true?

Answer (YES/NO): YES